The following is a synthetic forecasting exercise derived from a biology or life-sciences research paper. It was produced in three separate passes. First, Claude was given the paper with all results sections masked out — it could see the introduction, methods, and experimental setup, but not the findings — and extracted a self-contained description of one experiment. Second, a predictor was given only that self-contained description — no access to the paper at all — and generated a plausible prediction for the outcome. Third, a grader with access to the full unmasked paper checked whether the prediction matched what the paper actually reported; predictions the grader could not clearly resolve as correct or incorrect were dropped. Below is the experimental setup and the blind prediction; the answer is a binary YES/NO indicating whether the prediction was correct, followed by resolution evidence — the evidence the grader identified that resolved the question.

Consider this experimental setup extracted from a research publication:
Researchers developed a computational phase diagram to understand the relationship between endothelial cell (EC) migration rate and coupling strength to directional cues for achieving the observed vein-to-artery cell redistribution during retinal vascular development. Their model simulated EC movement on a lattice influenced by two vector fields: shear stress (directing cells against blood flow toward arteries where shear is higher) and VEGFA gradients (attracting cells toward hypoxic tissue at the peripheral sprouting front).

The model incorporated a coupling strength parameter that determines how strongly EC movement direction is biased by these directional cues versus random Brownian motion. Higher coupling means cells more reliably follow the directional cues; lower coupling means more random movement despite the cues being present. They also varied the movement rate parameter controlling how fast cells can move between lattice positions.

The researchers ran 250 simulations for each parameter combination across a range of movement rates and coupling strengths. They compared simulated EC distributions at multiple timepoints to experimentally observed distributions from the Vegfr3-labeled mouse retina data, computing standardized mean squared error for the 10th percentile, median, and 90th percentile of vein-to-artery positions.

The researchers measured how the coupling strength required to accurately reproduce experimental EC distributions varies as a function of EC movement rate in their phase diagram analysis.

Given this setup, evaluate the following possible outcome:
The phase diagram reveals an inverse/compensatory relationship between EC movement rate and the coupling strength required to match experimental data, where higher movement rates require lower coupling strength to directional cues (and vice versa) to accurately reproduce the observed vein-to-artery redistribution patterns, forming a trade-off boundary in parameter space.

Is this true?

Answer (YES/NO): YES